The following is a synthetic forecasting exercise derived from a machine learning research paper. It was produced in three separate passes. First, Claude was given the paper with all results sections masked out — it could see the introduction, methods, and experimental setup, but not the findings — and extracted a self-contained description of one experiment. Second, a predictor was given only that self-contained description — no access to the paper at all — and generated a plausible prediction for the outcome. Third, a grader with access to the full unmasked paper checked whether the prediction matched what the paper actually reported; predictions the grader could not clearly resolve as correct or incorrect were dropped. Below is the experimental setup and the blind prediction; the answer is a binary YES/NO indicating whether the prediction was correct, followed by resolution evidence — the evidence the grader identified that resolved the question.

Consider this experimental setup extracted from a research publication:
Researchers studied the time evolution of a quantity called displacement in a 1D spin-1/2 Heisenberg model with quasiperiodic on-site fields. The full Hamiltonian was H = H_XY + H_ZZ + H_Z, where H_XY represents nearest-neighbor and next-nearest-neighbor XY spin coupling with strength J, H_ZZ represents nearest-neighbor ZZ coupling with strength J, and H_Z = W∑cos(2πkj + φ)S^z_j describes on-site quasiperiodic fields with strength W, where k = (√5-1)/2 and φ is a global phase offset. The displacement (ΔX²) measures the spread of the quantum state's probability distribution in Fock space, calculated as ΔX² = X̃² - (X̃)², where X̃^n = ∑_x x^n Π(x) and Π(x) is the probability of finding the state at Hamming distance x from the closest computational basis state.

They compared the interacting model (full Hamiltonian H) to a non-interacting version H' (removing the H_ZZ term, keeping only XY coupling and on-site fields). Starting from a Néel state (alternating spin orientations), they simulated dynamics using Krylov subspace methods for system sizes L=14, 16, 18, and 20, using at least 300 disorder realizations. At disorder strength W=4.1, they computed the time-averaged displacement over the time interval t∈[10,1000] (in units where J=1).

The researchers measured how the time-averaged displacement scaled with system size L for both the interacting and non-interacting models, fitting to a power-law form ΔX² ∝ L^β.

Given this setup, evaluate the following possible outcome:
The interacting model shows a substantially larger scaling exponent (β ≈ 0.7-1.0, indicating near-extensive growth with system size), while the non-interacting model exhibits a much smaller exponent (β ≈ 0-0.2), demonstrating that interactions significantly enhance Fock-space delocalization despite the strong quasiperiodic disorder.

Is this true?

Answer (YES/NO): NO